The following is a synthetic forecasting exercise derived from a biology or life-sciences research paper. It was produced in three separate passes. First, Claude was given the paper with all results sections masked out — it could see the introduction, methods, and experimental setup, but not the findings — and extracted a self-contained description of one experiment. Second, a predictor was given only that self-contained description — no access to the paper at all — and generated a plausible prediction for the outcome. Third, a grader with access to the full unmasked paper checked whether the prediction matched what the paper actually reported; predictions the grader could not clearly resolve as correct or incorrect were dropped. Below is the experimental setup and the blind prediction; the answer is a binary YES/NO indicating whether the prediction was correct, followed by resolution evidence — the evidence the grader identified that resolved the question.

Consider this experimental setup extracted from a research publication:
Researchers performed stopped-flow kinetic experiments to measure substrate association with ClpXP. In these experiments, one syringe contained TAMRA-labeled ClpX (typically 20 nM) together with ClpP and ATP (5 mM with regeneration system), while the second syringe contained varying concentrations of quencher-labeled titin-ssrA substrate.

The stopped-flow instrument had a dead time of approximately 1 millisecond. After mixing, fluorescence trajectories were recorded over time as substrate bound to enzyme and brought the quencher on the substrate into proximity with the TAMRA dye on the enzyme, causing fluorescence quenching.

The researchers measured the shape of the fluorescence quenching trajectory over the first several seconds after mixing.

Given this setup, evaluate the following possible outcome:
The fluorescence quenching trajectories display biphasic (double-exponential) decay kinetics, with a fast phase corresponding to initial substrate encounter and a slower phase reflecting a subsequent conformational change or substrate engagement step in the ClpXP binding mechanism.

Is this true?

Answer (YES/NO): NO